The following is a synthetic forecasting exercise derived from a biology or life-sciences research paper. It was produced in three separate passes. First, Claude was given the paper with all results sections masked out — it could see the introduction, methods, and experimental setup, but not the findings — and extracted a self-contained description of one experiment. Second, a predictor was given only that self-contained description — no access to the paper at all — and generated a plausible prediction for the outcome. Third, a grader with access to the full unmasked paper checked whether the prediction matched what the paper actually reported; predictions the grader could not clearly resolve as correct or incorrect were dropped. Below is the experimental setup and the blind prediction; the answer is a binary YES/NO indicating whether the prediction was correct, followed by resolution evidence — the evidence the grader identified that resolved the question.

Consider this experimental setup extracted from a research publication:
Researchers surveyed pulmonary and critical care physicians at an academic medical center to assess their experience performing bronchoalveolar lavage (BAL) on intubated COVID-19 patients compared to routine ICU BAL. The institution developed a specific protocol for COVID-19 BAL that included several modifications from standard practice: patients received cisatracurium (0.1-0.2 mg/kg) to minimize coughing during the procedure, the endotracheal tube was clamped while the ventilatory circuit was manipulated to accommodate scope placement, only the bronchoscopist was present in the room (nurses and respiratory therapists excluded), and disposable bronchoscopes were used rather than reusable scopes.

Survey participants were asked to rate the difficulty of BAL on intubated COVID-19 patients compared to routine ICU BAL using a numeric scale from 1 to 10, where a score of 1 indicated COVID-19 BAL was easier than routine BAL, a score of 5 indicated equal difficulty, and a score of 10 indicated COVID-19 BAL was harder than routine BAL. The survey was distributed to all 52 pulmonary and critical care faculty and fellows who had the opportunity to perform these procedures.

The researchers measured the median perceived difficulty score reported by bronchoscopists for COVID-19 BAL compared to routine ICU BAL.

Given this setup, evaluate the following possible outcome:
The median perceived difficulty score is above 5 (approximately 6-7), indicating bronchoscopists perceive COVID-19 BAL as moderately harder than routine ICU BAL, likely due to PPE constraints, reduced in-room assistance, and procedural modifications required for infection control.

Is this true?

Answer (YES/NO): YES